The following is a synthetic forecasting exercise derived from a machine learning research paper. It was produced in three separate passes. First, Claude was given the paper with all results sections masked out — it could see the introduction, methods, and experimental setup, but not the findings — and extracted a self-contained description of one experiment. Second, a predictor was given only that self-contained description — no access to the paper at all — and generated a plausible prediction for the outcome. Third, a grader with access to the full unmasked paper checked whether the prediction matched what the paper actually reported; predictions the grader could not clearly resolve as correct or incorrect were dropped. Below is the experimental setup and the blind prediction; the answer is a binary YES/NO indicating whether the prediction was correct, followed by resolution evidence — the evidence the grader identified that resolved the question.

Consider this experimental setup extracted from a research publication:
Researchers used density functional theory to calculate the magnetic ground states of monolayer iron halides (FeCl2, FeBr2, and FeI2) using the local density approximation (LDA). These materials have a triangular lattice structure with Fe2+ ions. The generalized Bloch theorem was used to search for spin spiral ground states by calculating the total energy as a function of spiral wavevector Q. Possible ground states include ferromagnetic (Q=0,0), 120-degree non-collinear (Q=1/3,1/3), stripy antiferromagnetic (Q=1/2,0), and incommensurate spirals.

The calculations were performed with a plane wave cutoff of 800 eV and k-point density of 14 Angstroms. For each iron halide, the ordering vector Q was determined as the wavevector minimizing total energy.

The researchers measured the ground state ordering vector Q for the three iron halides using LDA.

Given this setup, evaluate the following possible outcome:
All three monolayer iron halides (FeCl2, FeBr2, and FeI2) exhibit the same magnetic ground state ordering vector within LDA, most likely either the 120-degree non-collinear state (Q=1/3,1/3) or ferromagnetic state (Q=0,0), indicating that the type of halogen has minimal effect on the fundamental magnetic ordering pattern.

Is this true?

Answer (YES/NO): YES